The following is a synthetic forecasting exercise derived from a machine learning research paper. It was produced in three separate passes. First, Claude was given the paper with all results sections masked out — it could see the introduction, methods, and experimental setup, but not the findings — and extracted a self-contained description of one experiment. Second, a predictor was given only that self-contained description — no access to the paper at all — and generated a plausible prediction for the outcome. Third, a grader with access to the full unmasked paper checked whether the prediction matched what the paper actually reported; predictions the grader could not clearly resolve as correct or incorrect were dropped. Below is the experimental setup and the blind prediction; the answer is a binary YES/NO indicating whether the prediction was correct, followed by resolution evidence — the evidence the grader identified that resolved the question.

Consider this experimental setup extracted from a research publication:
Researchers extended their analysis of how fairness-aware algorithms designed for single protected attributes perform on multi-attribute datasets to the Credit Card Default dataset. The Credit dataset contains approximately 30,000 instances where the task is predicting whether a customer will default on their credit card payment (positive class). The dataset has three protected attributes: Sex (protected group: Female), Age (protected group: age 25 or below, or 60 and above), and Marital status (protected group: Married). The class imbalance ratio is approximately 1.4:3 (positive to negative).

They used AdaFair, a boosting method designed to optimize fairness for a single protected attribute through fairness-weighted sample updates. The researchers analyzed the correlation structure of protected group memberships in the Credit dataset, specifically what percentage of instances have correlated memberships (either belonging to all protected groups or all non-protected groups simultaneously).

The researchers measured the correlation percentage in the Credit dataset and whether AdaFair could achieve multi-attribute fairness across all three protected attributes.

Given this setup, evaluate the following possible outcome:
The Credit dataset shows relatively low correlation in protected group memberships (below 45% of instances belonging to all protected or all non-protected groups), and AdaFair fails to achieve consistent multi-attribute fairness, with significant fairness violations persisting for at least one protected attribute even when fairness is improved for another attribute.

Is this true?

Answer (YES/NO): NO